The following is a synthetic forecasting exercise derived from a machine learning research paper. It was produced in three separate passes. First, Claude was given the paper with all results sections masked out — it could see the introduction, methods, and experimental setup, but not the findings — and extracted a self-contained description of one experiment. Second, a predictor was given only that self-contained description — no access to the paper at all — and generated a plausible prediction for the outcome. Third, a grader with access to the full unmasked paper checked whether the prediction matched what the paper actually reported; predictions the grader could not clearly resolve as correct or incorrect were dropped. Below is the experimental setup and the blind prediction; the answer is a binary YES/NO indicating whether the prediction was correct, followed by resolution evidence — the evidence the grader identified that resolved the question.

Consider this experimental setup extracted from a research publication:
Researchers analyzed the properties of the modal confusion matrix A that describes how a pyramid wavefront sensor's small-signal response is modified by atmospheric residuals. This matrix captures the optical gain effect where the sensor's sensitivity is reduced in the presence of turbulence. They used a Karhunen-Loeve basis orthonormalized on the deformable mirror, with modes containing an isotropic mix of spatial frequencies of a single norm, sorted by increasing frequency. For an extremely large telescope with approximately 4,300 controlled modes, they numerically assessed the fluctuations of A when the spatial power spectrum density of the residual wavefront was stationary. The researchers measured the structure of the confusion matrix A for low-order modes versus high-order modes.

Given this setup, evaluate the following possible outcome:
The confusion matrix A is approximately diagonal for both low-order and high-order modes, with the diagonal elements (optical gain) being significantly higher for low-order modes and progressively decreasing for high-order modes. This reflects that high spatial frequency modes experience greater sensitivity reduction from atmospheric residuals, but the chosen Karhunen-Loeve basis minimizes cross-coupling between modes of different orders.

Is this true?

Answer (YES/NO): NO